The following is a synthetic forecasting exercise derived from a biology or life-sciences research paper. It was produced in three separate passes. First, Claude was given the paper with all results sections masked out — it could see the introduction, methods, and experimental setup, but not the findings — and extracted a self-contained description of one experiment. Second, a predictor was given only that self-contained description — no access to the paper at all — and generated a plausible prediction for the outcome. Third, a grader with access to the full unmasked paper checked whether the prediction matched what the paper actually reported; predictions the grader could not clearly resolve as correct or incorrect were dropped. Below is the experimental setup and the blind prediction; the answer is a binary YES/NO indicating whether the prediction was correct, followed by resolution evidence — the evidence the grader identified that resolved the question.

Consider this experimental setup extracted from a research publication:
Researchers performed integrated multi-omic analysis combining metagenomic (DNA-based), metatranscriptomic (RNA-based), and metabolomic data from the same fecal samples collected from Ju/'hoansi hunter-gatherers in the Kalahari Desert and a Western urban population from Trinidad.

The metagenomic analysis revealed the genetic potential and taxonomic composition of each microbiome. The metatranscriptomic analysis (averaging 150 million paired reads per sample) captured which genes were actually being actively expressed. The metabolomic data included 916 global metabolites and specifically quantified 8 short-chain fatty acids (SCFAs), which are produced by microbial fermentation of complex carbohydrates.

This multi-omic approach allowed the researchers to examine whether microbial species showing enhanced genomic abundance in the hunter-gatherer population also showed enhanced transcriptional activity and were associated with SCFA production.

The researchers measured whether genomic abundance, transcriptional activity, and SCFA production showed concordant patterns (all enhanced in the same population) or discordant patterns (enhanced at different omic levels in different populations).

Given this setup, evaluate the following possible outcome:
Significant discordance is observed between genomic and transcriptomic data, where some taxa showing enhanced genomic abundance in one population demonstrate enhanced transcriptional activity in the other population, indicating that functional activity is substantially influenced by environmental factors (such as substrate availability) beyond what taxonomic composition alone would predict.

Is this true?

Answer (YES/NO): NO